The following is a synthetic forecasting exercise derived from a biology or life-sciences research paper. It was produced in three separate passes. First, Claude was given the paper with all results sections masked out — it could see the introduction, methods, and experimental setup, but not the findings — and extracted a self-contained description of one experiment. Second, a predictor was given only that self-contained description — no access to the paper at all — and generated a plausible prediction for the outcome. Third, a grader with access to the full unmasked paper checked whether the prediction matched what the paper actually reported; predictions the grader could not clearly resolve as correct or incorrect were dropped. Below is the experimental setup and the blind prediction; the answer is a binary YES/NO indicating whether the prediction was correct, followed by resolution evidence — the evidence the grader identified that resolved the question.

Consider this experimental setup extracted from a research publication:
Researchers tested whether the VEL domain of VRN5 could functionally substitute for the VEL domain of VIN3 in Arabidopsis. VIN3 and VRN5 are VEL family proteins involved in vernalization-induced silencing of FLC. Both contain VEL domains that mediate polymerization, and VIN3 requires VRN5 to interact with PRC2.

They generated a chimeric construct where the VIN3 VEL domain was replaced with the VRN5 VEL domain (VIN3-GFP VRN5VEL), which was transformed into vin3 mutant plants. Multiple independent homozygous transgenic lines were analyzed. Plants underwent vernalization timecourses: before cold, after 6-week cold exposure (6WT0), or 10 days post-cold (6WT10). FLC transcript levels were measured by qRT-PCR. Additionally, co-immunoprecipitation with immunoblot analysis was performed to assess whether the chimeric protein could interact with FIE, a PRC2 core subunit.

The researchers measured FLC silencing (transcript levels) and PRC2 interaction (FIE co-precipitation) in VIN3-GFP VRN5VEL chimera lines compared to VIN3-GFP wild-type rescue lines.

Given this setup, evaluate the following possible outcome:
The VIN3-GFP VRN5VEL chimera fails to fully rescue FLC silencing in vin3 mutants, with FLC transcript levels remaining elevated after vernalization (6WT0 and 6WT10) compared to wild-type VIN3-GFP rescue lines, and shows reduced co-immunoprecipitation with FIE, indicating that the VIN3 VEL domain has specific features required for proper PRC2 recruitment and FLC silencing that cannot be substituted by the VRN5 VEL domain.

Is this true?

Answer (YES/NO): YES